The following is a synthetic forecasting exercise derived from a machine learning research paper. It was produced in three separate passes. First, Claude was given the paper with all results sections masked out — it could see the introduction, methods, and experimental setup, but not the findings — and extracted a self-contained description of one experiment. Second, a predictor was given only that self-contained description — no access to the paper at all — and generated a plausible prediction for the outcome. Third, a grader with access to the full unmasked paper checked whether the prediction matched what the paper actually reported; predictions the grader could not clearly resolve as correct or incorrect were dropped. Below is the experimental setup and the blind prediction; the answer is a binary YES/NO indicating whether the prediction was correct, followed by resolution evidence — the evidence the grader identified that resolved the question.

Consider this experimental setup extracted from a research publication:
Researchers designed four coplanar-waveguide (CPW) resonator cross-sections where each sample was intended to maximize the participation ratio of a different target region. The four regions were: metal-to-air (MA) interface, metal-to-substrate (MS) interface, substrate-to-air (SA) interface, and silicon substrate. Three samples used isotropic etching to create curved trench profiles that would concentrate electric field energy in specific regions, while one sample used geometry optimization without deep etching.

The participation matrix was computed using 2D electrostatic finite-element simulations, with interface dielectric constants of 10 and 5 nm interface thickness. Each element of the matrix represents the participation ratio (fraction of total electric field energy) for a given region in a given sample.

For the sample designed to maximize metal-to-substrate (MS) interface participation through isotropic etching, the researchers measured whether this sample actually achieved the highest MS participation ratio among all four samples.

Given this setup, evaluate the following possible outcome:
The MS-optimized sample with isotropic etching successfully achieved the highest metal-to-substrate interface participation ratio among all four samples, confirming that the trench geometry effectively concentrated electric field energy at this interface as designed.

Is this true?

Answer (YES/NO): YES